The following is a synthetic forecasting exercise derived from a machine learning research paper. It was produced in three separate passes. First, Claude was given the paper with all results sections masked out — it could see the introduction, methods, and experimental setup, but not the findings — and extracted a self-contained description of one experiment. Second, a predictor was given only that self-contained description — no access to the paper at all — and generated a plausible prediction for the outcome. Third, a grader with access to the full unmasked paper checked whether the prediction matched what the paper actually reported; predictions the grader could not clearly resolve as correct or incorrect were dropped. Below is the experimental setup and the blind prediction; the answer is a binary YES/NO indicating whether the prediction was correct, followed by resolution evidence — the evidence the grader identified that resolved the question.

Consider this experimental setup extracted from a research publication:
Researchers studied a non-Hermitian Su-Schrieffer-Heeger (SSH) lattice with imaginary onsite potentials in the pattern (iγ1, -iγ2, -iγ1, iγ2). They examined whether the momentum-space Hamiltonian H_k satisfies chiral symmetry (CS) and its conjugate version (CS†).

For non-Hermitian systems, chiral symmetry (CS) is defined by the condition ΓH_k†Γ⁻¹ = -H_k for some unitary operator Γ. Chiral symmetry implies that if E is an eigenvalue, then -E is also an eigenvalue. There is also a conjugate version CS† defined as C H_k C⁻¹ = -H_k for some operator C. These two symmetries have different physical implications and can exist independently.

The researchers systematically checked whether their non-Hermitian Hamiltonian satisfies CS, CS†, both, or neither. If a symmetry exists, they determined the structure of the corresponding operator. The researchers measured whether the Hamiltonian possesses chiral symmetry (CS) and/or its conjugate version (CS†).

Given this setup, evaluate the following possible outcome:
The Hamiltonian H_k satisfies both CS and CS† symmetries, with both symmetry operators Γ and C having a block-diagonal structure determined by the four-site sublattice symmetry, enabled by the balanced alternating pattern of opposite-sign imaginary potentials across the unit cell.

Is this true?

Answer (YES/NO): NO